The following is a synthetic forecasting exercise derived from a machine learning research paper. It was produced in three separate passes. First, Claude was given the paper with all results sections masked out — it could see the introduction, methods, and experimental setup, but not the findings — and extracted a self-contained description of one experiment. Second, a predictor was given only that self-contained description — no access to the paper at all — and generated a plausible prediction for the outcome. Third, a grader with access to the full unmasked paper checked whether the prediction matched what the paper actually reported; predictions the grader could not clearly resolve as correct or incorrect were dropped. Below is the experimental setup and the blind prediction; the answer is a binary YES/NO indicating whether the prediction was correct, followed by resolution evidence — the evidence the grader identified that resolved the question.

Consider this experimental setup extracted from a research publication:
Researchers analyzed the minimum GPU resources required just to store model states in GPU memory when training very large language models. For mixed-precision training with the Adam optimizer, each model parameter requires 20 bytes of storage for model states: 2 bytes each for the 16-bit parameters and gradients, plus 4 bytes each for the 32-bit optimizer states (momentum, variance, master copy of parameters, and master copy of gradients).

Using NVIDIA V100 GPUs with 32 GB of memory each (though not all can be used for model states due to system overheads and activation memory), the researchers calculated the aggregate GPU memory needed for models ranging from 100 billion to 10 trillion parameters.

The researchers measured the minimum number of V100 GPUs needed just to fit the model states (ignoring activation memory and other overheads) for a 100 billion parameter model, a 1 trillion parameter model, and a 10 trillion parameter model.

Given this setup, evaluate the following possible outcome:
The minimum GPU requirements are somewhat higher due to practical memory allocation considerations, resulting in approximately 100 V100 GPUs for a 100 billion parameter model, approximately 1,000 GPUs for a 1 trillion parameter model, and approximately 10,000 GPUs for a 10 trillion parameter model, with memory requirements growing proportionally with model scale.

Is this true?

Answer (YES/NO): NO